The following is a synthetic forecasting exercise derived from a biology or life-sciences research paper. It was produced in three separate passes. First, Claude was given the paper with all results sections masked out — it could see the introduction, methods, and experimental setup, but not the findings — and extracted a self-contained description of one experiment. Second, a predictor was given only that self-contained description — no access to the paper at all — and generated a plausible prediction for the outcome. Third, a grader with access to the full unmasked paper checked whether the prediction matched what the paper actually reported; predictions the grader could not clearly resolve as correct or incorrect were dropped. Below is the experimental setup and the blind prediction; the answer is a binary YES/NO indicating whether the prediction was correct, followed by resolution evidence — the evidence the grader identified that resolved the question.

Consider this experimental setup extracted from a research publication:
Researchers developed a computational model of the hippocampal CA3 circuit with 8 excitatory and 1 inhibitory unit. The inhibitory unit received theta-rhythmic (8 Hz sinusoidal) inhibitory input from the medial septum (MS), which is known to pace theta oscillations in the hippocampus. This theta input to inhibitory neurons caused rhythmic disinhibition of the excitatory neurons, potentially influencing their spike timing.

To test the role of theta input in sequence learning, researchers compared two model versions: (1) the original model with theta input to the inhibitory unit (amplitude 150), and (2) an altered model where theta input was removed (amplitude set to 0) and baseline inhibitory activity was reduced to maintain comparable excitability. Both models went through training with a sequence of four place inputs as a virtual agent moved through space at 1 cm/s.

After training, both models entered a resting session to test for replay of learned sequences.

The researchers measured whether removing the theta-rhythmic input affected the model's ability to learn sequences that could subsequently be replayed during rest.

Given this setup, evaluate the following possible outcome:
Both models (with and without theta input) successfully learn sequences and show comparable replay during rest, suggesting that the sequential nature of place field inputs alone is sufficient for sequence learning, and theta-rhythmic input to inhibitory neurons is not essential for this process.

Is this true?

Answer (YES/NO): YES